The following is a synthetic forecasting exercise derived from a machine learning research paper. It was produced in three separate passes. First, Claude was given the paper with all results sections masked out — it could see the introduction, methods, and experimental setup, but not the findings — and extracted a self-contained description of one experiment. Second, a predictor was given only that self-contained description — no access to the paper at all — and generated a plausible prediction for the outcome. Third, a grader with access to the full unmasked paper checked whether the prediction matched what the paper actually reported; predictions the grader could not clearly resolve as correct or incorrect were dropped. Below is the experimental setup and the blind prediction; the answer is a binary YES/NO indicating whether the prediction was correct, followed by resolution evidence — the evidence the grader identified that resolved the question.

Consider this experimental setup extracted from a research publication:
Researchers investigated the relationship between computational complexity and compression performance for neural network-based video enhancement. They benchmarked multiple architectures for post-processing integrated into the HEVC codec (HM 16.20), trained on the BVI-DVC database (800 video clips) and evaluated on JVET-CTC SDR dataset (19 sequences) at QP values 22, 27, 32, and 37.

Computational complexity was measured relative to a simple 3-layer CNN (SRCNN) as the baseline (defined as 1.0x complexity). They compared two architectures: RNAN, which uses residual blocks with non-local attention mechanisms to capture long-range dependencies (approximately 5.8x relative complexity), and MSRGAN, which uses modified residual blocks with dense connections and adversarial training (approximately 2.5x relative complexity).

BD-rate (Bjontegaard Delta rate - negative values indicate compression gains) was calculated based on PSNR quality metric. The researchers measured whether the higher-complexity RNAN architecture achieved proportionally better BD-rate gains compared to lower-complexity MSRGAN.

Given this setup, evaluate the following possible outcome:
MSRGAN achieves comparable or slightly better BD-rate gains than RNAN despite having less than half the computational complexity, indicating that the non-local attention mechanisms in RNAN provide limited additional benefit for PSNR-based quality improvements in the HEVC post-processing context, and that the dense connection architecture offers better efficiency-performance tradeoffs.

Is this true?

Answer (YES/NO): NO